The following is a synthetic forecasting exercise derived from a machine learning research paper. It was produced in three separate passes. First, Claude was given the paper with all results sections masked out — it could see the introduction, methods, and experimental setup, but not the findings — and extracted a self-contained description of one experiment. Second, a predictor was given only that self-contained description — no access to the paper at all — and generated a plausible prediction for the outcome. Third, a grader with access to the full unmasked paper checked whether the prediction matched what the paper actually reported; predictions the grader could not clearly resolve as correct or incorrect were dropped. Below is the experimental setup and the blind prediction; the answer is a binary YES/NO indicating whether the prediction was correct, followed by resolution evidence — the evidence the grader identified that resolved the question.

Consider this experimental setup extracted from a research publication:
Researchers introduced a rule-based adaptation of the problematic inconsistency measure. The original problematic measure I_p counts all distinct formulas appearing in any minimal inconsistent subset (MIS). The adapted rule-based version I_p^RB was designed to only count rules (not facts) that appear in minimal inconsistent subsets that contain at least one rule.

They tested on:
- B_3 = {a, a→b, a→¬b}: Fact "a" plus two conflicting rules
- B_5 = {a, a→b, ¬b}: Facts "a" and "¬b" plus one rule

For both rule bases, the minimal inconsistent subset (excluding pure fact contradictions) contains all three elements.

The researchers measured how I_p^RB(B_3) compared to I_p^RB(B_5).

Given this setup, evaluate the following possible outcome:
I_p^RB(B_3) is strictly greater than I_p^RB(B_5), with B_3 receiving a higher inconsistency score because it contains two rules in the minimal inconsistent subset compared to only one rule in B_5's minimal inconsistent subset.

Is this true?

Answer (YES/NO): YES